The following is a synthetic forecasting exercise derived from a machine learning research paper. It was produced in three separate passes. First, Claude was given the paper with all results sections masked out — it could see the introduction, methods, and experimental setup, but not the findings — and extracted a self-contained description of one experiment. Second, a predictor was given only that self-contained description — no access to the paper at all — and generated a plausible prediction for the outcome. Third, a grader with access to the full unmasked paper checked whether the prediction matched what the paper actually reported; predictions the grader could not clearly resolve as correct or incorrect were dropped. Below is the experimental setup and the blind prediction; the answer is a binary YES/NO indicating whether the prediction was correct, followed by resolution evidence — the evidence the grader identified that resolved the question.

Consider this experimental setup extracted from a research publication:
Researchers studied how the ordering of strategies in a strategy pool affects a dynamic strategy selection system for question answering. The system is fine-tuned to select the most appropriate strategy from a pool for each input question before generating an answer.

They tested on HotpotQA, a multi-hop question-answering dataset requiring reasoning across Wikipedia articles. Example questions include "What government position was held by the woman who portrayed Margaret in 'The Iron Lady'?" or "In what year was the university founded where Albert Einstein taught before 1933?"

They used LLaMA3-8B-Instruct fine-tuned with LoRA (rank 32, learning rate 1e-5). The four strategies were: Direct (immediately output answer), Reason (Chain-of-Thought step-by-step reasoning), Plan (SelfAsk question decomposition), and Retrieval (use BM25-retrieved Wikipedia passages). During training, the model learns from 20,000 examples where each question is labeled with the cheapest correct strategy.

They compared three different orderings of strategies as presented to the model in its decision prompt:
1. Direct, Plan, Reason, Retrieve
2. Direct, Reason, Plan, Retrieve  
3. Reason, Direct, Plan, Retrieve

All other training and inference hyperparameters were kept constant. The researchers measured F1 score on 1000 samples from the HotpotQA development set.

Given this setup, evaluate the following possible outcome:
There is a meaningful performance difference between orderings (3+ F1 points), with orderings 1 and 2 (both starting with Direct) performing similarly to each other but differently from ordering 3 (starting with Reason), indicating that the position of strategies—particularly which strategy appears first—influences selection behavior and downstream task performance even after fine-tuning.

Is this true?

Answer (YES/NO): NO